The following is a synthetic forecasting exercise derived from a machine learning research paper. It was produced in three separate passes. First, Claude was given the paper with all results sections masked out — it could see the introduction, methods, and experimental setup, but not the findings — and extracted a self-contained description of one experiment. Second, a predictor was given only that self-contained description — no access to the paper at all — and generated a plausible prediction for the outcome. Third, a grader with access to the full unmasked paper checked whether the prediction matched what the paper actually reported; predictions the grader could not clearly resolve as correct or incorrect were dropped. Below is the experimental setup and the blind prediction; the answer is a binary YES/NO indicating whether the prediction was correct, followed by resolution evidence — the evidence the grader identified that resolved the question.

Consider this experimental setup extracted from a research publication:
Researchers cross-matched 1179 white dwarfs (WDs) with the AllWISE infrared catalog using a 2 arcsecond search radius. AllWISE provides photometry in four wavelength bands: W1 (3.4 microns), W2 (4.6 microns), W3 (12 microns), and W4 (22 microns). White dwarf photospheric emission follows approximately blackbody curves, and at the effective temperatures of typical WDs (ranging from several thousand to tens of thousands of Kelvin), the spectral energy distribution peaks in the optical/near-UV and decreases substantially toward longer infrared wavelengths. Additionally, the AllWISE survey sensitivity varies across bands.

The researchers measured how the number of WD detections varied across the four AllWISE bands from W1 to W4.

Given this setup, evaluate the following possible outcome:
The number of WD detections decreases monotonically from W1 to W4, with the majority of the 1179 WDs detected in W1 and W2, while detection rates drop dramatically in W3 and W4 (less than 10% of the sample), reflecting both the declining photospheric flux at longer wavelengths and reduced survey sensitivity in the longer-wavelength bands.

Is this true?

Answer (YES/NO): NO